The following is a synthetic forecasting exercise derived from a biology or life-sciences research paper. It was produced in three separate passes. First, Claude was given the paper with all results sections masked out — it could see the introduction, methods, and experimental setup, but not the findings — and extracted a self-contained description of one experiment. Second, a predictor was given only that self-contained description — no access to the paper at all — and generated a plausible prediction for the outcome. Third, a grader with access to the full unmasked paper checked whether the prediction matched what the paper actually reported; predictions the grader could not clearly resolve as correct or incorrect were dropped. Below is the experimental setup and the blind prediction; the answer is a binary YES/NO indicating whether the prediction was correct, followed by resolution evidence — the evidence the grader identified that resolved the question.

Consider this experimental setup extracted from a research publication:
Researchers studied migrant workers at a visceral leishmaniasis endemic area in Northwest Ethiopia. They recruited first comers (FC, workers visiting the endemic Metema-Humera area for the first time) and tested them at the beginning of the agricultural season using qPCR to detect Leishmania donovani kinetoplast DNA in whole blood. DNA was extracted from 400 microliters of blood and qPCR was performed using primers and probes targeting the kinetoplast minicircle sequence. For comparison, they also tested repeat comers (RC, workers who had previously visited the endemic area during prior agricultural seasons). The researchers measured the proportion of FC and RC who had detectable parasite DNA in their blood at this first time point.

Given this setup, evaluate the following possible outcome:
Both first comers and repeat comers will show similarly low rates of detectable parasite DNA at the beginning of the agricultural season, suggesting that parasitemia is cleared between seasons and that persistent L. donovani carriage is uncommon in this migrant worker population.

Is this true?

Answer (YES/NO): NO